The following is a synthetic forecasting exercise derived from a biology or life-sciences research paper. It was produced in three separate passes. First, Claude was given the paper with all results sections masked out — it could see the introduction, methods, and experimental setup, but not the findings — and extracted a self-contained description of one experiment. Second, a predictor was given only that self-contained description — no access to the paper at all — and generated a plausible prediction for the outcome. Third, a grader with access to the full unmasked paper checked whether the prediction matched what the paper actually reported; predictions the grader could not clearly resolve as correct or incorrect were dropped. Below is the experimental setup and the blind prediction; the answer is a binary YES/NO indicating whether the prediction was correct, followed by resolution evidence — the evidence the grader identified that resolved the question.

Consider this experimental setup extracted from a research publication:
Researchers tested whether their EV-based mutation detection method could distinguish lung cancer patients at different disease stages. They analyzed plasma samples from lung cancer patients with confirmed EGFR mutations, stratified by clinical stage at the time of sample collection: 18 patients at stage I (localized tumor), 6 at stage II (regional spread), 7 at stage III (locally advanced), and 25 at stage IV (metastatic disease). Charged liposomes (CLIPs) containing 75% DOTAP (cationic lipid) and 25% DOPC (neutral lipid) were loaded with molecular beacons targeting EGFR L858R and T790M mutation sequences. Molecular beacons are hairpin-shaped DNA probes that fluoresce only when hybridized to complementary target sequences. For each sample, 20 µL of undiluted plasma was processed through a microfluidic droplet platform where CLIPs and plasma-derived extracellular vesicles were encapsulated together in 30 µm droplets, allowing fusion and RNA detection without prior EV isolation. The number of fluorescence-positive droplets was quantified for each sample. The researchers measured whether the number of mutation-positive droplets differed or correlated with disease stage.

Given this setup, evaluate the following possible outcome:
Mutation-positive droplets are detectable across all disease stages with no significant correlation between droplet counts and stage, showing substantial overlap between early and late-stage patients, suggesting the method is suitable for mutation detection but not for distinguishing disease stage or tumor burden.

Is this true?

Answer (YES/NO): NO